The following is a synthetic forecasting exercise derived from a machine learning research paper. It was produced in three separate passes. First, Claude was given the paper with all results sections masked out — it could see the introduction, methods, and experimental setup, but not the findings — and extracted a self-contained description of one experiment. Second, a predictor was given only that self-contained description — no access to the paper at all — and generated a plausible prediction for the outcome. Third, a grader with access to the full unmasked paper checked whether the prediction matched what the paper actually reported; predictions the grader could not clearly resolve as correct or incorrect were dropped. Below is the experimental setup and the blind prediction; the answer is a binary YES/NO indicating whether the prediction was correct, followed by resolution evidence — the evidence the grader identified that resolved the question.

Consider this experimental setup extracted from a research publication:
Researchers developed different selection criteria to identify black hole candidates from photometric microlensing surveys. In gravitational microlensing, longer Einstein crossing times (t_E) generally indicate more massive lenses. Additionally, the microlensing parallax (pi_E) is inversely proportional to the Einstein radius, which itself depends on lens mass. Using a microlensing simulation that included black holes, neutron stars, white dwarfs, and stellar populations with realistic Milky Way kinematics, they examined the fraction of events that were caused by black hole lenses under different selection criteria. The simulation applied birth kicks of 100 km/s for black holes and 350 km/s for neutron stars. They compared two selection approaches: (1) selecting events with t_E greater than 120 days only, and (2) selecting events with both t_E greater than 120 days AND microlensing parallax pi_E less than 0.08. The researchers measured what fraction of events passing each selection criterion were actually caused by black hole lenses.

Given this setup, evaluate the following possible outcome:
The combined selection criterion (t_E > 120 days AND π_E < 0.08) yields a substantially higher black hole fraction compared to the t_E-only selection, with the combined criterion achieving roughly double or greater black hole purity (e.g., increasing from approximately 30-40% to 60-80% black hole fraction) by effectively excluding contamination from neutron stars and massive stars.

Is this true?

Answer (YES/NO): NO